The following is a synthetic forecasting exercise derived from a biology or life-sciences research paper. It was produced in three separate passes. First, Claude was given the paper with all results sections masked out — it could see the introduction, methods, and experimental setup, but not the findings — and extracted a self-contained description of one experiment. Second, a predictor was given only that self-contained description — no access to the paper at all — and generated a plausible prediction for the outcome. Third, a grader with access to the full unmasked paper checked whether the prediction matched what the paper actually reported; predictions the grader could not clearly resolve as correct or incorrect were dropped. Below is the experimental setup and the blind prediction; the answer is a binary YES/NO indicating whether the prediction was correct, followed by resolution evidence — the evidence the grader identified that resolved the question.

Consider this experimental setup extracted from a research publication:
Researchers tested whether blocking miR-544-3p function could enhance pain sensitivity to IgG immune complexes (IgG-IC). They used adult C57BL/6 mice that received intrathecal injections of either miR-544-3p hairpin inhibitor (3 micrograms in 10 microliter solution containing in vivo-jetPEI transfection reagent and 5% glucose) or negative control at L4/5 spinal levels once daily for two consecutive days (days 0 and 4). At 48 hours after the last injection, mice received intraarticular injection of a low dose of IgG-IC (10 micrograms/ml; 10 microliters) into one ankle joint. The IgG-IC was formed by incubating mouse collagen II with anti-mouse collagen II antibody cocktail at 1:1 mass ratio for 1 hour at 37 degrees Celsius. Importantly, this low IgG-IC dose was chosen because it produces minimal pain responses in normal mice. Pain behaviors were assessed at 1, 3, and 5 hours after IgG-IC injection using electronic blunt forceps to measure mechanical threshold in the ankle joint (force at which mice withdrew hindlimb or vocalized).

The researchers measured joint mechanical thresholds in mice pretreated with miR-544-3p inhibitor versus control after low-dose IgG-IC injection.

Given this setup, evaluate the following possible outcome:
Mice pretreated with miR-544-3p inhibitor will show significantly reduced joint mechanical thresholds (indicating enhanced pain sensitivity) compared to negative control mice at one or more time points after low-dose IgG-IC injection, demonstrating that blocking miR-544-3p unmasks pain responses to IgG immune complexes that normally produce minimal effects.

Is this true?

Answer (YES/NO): YES